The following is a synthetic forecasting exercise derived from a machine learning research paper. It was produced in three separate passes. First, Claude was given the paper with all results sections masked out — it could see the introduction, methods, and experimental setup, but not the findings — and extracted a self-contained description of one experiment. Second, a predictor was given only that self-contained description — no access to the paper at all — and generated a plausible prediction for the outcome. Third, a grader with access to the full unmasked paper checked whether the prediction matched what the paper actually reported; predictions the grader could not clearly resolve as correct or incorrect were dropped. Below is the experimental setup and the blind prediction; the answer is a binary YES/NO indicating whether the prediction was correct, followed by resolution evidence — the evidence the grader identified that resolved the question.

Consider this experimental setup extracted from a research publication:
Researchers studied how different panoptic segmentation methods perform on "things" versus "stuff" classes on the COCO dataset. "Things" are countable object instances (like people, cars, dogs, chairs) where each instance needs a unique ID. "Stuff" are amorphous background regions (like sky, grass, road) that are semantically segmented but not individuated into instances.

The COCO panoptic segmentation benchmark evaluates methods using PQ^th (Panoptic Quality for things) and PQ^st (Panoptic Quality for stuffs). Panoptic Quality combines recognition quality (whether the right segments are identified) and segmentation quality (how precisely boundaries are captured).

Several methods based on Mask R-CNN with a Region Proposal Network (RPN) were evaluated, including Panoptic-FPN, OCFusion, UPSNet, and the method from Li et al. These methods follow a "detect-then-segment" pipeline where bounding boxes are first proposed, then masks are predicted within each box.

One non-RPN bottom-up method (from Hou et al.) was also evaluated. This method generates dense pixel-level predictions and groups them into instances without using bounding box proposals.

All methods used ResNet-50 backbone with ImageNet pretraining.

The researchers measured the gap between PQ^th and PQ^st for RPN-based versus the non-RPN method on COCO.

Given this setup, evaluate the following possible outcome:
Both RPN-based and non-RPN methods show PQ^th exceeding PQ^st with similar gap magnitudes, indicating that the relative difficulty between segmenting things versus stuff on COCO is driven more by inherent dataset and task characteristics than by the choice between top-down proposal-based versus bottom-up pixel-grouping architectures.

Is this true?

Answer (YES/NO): NO